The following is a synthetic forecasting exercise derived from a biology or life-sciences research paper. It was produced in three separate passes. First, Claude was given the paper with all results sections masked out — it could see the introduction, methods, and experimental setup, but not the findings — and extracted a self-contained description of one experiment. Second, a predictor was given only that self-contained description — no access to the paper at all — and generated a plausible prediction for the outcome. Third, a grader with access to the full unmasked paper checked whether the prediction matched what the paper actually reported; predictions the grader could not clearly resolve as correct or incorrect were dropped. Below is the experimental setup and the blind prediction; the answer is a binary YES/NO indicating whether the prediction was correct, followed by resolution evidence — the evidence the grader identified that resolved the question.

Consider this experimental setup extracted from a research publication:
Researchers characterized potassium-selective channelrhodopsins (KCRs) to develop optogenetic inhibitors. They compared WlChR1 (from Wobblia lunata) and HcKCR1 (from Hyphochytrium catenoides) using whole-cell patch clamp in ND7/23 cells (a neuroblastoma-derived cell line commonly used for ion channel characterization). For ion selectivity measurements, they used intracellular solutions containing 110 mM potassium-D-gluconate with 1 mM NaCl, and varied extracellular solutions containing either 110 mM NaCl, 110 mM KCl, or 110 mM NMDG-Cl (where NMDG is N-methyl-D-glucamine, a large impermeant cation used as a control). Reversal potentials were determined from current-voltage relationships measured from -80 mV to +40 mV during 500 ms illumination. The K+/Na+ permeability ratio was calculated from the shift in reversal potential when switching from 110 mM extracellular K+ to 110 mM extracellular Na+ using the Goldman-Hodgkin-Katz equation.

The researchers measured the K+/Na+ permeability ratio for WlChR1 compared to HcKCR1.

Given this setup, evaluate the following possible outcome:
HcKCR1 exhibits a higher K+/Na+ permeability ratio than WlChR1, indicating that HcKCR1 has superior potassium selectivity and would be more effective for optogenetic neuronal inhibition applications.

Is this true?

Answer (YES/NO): NO